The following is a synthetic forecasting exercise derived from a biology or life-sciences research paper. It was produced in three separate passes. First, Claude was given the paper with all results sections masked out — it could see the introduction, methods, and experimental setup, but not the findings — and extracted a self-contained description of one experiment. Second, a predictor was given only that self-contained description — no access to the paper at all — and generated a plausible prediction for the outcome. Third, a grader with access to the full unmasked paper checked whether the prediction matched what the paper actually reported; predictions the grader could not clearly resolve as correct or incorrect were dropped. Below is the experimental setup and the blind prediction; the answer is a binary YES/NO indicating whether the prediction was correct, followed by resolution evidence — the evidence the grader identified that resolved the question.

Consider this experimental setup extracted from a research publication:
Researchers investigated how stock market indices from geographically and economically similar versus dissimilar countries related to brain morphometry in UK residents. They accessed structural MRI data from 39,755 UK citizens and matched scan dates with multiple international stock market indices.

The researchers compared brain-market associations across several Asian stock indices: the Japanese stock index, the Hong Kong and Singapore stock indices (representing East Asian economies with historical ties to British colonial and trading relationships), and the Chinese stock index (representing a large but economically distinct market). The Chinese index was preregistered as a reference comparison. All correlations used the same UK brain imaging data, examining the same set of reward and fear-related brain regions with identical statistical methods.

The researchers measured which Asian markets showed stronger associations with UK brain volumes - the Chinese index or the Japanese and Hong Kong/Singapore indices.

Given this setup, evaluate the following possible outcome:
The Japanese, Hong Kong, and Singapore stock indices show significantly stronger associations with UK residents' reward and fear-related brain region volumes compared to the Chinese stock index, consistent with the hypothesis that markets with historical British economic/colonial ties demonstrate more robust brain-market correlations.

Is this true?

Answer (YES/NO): YES